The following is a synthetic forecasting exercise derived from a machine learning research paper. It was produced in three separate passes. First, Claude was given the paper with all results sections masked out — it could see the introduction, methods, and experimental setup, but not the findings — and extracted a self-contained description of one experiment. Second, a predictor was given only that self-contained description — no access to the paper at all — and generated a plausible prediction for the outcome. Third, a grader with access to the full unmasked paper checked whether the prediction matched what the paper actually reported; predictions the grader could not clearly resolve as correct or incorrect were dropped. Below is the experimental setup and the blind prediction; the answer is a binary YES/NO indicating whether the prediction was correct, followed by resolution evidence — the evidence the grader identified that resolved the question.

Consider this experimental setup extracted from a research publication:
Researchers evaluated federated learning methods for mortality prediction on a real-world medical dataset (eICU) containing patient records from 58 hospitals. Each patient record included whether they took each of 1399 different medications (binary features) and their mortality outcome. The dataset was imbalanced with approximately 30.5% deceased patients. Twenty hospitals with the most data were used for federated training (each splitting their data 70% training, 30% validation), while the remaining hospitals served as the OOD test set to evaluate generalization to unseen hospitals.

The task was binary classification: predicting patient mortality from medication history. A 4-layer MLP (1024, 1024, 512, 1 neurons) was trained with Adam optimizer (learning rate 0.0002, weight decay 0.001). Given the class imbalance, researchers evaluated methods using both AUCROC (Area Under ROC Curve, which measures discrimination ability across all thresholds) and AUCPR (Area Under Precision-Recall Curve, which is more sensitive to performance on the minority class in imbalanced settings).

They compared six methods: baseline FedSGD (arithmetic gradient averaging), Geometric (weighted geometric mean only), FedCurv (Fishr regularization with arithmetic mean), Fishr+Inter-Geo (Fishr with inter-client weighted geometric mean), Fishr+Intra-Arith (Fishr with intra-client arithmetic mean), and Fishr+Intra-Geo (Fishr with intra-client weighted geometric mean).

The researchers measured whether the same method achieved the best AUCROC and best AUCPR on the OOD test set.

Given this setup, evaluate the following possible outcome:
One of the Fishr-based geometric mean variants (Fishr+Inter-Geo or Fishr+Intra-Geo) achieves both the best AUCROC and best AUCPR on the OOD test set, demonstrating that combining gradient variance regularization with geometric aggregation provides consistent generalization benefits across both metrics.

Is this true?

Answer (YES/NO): NO